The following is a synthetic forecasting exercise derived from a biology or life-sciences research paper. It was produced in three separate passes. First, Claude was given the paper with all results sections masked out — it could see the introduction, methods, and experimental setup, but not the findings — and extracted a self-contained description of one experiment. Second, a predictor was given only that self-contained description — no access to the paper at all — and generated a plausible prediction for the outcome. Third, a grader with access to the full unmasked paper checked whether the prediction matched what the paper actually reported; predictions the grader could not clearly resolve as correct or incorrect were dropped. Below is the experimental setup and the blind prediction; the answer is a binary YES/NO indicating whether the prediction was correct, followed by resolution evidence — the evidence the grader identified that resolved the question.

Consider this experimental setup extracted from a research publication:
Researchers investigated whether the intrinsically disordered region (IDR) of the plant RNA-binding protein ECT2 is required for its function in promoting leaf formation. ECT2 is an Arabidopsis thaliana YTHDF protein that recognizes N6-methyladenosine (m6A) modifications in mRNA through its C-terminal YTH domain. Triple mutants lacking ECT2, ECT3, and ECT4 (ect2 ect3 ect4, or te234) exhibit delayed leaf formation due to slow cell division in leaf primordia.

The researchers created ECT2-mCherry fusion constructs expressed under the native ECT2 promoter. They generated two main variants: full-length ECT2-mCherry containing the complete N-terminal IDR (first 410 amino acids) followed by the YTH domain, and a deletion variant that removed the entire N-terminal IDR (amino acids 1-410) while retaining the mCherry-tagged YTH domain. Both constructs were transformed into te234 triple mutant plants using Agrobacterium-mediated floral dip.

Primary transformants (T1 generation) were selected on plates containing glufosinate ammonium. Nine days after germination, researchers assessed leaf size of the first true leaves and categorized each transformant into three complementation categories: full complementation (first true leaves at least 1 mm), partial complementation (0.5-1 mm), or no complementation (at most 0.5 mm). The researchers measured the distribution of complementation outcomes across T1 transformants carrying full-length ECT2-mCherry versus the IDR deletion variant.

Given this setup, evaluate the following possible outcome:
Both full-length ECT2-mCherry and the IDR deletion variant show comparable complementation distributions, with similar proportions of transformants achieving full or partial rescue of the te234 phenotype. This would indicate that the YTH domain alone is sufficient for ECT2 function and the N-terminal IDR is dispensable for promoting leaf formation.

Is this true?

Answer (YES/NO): NO